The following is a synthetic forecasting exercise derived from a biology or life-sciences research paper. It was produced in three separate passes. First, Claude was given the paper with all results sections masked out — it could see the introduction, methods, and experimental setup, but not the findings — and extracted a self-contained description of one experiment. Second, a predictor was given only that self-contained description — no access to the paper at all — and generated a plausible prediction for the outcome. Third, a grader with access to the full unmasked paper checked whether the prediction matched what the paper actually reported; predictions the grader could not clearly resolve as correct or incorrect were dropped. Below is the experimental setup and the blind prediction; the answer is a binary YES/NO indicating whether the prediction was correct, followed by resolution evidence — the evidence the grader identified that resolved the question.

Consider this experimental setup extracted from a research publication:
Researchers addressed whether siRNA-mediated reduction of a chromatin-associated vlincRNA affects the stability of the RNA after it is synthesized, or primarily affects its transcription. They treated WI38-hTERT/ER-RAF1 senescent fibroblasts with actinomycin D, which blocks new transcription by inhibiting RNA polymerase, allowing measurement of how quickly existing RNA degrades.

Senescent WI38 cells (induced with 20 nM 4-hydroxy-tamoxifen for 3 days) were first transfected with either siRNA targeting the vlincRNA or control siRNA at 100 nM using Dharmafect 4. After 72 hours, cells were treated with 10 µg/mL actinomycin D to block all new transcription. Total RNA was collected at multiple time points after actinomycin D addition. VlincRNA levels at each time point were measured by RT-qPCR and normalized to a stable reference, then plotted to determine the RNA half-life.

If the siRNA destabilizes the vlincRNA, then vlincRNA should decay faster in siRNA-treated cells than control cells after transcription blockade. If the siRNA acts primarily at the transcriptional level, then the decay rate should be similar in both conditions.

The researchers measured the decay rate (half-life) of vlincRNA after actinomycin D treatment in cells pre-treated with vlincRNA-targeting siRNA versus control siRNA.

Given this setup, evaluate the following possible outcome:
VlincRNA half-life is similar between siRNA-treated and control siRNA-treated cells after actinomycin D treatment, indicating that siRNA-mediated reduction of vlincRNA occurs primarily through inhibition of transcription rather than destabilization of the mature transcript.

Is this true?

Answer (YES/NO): YES